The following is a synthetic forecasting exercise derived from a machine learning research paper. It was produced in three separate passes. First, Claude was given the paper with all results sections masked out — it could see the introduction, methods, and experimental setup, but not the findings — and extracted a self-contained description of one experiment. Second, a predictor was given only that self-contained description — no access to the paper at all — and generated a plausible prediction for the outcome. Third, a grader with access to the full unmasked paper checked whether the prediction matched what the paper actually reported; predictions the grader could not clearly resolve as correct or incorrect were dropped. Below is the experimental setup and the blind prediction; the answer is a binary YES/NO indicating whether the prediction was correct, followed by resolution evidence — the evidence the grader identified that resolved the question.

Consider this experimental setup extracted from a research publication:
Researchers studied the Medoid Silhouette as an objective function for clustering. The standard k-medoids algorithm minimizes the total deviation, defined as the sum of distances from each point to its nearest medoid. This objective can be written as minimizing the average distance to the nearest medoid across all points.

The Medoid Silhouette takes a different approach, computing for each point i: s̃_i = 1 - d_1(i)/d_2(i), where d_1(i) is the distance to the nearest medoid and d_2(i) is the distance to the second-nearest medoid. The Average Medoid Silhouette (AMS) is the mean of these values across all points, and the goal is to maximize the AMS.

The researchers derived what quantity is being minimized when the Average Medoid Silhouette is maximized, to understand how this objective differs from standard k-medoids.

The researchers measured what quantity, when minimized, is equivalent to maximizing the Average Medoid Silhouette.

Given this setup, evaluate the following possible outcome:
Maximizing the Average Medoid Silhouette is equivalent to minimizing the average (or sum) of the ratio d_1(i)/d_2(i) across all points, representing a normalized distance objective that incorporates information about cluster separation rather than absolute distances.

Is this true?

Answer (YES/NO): YES